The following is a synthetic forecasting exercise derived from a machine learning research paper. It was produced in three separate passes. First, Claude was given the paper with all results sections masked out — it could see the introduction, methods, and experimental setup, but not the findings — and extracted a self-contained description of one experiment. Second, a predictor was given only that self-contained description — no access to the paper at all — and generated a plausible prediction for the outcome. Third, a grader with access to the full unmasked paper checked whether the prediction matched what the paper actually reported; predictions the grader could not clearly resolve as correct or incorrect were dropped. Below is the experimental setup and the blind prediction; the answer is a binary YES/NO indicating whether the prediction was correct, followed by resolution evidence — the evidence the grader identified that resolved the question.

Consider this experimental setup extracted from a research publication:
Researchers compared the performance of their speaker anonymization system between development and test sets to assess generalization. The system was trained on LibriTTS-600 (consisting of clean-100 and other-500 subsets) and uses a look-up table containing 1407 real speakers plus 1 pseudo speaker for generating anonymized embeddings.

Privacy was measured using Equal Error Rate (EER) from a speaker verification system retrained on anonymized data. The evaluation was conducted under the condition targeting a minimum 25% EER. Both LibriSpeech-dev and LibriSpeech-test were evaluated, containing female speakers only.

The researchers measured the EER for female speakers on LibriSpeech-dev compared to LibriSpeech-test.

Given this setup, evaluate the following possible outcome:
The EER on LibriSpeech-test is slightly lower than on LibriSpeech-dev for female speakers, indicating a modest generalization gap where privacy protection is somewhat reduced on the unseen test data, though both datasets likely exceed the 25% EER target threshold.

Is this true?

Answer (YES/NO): NO